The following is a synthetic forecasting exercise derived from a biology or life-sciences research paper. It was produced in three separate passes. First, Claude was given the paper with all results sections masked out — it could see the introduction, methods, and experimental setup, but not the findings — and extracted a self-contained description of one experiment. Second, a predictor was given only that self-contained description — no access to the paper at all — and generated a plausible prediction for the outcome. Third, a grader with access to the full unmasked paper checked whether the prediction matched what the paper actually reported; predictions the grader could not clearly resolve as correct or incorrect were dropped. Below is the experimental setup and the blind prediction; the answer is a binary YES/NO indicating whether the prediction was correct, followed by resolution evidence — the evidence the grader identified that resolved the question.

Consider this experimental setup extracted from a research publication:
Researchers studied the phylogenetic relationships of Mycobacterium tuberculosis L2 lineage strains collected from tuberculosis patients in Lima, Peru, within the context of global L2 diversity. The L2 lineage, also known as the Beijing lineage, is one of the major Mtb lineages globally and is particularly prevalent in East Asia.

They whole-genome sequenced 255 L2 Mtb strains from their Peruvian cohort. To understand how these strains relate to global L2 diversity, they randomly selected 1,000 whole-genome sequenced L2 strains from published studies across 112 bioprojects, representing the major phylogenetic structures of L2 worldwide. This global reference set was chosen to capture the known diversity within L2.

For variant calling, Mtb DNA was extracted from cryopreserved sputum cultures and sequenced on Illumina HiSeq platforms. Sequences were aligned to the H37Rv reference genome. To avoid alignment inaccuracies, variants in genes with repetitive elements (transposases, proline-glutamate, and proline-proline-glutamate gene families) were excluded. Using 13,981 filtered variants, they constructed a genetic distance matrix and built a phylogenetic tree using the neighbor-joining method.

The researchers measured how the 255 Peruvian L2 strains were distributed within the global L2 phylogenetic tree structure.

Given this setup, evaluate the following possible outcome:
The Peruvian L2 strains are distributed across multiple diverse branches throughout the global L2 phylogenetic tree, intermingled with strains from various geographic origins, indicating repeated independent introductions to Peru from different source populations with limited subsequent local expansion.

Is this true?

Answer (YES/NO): NO